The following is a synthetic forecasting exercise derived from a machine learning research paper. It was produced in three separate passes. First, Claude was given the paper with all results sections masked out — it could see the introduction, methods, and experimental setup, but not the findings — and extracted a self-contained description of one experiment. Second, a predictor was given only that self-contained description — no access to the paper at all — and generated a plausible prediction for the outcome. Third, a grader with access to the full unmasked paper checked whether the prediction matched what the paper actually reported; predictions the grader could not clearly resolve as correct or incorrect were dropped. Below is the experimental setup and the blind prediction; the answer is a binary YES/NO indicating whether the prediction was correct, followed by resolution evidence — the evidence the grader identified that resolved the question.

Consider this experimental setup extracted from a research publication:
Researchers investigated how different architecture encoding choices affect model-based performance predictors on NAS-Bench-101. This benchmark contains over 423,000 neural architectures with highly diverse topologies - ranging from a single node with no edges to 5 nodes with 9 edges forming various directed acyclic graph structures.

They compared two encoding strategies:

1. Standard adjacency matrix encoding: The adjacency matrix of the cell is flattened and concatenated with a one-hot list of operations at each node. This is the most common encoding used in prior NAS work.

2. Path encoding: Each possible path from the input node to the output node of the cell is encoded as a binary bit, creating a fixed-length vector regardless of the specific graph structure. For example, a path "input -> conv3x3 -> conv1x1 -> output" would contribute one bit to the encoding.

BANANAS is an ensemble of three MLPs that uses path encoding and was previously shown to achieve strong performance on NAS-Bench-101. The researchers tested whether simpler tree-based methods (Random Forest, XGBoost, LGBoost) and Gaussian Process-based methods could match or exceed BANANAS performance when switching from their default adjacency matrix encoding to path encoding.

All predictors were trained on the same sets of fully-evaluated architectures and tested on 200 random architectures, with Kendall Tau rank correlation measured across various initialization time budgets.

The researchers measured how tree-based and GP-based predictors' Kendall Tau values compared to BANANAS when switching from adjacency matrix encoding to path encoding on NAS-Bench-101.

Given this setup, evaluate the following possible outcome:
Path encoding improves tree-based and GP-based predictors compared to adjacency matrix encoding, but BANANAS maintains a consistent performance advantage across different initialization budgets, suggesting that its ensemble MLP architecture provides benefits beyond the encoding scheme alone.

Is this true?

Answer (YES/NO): NO